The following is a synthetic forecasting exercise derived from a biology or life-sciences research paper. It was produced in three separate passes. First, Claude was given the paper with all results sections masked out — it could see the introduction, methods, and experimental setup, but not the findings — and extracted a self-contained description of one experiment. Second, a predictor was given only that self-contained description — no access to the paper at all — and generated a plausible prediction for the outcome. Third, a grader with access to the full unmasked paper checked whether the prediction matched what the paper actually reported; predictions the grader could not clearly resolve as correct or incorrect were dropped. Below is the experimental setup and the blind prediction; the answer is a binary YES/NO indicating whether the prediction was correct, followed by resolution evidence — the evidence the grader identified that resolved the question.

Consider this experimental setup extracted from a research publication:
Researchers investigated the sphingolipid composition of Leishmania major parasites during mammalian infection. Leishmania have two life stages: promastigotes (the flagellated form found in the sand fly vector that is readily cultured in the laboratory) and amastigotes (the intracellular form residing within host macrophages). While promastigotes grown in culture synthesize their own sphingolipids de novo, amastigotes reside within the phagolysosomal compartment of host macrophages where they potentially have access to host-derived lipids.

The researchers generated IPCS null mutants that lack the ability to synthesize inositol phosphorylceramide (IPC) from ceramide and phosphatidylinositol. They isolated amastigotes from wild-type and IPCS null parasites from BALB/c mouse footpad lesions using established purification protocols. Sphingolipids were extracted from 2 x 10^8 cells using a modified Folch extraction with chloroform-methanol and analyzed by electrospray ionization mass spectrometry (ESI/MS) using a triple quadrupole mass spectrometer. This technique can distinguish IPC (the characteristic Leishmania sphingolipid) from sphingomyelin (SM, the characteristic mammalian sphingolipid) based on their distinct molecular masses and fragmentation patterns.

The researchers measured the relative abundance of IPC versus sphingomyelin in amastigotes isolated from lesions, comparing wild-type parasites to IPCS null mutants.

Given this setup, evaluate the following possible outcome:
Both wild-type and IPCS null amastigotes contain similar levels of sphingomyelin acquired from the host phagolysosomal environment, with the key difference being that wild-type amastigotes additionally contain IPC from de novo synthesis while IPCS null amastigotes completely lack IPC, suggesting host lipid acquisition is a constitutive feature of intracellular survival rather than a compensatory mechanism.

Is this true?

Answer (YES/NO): NO